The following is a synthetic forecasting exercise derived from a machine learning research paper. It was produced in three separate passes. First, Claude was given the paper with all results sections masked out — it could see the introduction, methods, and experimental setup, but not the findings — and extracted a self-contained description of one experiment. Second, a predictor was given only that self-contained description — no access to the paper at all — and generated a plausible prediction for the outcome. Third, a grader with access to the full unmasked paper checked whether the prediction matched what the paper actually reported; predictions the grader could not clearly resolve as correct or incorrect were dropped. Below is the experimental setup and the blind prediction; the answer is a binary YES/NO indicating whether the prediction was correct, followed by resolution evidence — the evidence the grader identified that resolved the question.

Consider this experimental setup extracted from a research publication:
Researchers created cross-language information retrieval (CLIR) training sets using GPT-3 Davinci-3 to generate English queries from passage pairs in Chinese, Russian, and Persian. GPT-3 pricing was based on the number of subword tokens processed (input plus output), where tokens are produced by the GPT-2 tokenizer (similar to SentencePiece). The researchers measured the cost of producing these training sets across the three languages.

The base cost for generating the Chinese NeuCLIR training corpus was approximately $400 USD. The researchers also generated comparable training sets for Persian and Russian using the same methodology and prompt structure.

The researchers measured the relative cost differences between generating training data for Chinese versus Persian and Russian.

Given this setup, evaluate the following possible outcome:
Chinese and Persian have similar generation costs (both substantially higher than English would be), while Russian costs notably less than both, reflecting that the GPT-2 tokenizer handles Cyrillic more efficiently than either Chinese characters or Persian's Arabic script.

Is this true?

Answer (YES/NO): NO